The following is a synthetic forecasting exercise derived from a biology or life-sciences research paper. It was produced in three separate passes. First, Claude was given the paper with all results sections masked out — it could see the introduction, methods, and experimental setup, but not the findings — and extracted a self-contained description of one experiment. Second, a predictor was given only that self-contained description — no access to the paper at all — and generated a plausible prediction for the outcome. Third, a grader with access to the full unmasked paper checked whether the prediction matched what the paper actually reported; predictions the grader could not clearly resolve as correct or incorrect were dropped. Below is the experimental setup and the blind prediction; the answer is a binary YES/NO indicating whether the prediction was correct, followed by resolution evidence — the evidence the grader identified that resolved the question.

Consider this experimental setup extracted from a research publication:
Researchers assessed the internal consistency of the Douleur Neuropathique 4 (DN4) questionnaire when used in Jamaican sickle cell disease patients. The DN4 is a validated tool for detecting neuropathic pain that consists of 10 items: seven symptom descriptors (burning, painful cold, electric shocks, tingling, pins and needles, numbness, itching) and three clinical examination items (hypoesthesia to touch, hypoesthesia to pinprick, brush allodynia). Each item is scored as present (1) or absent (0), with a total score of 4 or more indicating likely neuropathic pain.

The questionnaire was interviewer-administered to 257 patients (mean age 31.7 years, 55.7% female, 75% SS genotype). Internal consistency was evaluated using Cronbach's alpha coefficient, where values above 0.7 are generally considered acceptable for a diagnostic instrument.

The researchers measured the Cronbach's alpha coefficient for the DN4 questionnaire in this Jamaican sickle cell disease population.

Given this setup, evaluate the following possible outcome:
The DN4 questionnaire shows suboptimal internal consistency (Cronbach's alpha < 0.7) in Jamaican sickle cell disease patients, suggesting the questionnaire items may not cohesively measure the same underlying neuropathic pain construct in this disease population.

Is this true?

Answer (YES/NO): NO